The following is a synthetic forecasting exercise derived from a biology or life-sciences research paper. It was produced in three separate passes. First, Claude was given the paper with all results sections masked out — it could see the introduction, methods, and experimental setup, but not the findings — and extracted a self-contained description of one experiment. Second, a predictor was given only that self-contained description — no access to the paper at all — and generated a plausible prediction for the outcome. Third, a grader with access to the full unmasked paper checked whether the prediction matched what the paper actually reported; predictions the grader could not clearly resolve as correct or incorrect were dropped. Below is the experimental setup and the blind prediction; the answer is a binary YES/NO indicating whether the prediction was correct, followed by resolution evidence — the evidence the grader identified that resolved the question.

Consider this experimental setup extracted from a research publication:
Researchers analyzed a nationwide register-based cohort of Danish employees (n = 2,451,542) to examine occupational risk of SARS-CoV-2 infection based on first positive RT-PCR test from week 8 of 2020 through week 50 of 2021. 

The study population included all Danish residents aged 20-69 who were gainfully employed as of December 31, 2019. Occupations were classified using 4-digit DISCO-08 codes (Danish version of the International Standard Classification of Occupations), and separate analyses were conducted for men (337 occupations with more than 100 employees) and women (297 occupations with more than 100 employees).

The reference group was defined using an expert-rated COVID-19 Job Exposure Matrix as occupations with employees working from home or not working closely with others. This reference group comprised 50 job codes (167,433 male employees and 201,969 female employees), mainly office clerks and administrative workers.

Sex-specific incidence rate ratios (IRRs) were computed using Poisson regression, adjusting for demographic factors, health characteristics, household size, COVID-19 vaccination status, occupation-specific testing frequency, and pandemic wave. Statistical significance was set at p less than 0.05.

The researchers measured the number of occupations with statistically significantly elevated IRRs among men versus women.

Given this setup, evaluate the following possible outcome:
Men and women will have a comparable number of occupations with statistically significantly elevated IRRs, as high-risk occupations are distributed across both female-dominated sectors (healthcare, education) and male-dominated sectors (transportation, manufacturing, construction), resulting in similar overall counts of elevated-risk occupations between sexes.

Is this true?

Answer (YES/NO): NO